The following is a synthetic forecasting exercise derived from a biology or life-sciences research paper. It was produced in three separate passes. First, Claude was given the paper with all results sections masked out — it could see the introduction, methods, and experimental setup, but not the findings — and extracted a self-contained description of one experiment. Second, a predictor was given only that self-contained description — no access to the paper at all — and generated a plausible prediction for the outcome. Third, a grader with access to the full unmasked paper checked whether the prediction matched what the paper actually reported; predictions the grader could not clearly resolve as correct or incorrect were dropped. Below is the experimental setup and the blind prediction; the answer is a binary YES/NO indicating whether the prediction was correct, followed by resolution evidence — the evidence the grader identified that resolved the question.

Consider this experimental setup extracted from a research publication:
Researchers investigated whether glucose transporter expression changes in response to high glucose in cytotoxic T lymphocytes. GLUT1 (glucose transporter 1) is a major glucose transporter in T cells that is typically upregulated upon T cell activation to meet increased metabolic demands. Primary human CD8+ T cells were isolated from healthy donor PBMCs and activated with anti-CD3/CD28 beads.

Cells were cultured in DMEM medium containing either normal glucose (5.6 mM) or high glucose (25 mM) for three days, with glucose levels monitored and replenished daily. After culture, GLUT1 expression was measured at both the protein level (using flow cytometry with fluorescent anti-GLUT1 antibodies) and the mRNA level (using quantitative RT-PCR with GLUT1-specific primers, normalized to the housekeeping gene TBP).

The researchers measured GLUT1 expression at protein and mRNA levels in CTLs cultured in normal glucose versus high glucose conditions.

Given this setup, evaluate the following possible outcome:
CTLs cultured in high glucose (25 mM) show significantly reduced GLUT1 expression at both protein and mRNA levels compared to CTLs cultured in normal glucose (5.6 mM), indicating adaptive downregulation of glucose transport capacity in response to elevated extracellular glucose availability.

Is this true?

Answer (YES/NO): NO